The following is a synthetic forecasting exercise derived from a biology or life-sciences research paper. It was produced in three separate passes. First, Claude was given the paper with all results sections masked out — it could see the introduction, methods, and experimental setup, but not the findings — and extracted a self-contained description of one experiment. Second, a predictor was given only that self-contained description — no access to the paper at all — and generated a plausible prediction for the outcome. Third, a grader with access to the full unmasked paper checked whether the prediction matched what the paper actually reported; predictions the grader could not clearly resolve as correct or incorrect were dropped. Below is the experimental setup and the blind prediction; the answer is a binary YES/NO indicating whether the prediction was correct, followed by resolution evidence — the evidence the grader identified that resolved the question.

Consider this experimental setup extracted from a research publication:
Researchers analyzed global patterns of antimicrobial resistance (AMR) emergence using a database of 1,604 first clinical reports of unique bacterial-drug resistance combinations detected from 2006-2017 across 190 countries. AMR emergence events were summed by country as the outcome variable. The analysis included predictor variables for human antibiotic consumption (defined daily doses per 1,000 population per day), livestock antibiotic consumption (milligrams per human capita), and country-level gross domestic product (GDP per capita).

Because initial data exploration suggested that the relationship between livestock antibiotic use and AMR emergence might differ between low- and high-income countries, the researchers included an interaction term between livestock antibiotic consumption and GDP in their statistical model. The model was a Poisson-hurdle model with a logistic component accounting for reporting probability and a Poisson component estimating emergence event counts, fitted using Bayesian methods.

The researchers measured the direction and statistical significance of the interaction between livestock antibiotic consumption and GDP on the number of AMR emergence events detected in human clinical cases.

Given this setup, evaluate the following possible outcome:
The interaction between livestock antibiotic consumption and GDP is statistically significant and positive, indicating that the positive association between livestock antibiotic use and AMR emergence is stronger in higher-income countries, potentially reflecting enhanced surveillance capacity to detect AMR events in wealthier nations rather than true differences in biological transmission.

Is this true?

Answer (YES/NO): YES